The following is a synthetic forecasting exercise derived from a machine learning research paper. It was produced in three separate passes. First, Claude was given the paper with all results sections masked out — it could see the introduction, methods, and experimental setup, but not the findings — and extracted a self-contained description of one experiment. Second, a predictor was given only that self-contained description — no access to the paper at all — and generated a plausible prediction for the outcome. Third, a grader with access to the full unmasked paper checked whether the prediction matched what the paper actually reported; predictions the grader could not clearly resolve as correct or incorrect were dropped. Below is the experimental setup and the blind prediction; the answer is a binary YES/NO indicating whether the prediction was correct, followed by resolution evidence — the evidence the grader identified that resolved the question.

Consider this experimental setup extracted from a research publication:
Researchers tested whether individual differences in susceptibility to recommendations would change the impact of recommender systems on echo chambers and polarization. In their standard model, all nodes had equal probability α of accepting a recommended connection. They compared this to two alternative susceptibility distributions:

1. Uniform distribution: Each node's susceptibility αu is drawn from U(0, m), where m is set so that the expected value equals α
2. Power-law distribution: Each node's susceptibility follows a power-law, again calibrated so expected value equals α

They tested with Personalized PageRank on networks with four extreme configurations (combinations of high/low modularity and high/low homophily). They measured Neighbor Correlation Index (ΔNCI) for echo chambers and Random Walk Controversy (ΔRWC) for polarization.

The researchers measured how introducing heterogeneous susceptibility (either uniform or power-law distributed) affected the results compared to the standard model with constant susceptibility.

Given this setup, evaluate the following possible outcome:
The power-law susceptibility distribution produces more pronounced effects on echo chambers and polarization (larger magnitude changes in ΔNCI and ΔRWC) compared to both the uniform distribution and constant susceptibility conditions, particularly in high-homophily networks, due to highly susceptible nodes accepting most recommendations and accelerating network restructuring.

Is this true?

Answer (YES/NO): NO